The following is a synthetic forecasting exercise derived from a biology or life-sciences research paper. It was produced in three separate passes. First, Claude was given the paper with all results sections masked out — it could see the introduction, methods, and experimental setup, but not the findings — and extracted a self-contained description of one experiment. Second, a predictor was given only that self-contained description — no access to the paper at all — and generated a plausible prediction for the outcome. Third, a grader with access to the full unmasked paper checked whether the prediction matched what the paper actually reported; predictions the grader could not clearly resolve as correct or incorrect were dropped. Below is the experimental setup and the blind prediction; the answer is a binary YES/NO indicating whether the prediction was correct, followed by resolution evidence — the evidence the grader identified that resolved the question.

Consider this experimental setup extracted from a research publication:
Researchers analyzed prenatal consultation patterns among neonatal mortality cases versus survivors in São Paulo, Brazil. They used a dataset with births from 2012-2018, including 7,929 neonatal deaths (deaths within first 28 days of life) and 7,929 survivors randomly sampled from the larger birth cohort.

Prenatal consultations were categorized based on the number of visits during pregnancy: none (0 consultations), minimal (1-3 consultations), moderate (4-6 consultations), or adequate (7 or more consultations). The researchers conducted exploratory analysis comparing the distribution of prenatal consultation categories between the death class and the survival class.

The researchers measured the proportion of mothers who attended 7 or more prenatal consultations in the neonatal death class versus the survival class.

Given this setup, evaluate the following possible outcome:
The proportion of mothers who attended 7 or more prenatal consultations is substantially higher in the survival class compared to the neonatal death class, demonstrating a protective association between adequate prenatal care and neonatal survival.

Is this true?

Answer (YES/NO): YES